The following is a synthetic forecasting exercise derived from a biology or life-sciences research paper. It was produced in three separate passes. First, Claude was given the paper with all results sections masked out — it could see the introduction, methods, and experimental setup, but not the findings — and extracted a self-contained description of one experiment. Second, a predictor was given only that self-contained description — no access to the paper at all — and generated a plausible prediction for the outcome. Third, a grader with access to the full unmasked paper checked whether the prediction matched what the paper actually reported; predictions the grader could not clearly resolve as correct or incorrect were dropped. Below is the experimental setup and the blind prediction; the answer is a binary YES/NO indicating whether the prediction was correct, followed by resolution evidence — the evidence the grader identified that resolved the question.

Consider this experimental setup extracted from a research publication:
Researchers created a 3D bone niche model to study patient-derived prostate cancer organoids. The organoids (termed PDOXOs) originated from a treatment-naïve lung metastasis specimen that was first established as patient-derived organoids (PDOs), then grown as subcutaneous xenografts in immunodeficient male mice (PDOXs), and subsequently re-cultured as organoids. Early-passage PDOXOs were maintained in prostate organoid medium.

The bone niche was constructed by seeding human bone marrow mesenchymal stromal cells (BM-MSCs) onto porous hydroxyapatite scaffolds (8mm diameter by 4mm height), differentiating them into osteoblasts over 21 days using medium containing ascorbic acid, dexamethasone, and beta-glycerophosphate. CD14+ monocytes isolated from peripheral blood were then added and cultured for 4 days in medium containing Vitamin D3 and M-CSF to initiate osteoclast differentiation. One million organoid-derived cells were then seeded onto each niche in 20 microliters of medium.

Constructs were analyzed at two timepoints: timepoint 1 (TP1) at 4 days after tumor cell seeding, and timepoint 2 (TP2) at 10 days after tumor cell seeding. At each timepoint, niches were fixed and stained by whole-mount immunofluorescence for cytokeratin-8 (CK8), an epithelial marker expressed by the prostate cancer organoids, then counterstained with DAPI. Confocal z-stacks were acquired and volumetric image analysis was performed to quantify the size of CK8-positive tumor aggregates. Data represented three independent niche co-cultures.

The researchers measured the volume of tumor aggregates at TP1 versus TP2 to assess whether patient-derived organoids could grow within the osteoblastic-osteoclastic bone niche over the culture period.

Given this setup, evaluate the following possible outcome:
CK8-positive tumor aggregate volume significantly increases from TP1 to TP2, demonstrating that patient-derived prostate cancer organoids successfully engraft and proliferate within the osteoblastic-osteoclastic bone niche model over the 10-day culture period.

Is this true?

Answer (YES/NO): YES